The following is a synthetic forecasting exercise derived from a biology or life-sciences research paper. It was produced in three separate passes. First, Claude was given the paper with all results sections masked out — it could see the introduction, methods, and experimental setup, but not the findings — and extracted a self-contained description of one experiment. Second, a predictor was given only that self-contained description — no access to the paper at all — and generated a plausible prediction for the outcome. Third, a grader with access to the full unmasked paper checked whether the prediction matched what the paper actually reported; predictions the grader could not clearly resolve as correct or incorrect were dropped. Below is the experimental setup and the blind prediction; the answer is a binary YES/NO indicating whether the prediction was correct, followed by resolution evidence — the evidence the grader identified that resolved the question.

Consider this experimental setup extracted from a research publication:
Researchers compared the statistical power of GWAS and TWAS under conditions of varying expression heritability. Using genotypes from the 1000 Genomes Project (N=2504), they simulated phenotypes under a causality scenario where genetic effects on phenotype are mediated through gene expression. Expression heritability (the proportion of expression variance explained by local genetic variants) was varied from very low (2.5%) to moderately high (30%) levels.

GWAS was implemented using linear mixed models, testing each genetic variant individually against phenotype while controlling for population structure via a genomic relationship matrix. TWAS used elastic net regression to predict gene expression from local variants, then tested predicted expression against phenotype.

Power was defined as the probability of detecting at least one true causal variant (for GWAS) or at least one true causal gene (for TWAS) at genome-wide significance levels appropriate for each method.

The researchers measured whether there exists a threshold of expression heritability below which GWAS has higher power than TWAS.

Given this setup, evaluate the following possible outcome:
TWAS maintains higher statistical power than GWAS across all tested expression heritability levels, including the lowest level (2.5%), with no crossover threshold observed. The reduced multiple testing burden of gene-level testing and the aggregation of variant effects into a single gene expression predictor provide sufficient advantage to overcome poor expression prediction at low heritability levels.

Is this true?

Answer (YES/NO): NO